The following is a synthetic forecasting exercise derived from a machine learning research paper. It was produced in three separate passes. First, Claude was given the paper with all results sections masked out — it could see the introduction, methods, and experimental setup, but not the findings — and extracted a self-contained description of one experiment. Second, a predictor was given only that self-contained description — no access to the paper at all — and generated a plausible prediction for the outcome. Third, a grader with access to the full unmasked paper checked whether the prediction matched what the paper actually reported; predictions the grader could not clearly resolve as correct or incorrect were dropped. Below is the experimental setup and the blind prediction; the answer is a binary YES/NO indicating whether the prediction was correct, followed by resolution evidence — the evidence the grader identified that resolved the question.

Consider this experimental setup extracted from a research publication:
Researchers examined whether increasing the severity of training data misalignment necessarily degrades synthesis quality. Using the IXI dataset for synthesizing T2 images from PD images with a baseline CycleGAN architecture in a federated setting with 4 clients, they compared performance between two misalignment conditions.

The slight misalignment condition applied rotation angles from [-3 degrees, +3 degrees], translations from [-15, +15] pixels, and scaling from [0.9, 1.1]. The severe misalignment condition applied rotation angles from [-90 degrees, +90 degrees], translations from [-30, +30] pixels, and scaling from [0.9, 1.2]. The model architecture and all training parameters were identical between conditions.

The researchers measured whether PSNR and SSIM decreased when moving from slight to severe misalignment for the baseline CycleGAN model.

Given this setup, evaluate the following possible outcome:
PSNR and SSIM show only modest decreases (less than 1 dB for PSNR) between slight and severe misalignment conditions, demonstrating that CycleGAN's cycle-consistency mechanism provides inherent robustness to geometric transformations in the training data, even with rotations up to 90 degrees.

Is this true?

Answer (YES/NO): NO